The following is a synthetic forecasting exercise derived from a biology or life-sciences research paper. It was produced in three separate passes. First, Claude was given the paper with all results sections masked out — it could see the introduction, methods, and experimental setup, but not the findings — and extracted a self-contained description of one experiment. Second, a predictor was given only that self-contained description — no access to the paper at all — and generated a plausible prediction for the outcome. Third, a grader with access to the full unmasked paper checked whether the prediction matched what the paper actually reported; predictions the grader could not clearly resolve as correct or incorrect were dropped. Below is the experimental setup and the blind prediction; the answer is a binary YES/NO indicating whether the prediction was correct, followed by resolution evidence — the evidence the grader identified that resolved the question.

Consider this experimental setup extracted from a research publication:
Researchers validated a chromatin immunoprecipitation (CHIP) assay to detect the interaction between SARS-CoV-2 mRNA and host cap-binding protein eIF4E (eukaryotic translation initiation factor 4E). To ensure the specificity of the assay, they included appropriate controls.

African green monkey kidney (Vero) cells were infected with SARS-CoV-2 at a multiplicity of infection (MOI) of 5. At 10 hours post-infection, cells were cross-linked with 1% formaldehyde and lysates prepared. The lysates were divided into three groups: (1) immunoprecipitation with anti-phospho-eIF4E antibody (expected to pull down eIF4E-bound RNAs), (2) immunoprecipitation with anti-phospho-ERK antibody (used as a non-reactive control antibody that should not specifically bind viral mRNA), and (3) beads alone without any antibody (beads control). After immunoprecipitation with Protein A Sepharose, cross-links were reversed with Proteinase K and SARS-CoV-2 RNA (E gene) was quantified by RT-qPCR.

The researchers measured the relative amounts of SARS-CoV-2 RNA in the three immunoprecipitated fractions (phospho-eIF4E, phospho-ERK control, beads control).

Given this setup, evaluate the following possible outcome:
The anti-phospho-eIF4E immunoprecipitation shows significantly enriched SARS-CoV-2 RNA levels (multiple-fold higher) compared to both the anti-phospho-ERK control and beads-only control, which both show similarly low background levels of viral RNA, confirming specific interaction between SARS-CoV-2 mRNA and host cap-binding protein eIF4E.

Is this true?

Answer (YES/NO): YES